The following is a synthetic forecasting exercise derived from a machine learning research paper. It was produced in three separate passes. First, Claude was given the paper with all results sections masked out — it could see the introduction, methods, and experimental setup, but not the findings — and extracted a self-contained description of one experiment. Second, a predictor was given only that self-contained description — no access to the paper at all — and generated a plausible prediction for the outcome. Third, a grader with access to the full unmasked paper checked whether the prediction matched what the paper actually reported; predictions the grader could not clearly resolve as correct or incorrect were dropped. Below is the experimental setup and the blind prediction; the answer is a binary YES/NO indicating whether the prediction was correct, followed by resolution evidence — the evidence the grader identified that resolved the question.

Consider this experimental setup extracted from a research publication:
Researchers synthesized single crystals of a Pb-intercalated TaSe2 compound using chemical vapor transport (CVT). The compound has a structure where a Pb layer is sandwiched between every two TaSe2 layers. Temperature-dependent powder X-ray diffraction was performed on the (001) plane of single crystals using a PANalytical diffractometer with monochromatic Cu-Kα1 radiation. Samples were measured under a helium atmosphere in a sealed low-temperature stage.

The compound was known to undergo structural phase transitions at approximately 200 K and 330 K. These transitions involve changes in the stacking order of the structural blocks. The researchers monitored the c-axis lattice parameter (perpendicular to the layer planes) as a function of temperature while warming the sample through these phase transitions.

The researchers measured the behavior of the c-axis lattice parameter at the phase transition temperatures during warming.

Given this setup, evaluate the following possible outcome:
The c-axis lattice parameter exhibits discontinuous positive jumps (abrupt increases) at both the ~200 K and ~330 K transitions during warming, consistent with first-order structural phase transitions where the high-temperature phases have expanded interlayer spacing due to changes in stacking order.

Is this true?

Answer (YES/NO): NO